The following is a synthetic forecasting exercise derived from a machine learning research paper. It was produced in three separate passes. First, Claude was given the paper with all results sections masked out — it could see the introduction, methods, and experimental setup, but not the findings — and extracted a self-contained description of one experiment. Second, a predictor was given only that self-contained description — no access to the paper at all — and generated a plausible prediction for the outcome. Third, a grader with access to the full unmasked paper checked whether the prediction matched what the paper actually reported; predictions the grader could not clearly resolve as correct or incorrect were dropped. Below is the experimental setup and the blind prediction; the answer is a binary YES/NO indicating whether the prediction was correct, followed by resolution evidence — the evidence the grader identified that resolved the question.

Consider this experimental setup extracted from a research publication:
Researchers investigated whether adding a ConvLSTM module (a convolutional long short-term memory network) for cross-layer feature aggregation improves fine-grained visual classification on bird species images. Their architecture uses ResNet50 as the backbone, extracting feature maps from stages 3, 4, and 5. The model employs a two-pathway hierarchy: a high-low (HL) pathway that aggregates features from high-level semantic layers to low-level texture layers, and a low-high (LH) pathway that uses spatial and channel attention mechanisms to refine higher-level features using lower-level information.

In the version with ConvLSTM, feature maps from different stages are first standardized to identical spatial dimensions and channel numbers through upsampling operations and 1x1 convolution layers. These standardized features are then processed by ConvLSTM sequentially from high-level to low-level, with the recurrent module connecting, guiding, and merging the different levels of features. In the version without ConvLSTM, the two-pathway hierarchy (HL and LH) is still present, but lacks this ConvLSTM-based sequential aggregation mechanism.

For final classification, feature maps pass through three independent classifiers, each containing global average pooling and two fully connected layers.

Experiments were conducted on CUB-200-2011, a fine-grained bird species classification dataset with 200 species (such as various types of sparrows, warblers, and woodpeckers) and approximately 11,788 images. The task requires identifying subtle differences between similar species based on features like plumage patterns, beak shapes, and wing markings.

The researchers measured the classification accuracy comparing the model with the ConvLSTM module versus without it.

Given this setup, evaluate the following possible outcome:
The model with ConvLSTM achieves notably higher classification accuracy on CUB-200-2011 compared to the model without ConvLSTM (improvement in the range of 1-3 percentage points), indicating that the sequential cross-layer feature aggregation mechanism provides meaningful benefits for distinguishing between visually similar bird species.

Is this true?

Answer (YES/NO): YES